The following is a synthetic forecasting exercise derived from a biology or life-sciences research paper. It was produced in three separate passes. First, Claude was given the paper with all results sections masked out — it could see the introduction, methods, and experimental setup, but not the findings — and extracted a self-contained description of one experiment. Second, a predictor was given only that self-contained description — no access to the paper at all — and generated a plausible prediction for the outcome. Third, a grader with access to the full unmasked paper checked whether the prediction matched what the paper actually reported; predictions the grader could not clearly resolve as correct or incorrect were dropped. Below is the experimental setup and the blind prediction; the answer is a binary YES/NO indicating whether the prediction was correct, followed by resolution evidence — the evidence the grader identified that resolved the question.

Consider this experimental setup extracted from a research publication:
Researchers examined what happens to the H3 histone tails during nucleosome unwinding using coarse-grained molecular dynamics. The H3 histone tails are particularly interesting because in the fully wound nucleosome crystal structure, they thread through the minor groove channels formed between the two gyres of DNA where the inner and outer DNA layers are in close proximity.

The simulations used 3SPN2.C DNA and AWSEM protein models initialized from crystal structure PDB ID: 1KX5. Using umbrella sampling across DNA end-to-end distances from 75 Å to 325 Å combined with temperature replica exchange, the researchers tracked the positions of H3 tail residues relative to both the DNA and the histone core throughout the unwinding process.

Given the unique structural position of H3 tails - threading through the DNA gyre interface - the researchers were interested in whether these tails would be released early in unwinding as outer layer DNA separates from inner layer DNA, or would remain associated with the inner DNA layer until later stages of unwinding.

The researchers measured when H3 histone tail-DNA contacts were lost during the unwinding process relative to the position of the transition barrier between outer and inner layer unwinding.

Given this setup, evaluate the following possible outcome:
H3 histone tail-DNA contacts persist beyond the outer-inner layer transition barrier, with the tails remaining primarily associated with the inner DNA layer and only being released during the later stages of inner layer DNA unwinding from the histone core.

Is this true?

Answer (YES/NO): NO